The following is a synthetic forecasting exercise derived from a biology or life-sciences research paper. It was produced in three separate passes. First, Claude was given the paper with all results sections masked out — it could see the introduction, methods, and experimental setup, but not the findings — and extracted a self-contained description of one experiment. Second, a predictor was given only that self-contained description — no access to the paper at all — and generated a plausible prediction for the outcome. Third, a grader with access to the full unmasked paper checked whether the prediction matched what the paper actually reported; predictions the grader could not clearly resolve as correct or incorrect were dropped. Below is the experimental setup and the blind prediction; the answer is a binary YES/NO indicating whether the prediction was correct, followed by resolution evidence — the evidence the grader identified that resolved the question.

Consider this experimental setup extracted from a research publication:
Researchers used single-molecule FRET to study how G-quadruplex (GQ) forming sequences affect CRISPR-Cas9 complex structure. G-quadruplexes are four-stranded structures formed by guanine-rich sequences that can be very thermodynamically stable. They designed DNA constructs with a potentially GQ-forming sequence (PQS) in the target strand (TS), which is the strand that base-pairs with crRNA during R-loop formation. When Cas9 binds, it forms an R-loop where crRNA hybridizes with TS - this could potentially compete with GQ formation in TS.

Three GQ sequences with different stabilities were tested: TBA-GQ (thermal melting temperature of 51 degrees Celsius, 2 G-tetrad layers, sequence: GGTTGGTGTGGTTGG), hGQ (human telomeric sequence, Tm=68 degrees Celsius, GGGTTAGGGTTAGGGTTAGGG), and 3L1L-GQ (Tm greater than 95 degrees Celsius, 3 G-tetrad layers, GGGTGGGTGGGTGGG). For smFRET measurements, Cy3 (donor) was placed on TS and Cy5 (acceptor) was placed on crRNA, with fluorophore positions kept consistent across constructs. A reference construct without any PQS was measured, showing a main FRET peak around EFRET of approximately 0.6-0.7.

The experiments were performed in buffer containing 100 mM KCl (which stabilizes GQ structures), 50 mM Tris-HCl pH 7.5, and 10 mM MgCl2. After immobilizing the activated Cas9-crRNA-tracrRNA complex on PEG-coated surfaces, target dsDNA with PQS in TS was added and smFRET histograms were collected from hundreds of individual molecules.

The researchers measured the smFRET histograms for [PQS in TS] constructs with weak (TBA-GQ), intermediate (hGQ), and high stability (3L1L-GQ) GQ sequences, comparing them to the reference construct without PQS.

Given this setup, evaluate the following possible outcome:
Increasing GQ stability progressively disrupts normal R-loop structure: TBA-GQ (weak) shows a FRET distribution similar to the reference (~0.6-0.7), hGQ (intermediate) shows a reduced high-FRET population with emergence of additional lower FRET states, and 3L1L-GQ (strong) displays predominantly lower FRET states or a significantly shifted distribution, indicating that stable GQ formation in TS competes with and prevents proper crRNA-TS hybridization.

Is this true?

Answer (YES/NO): YES